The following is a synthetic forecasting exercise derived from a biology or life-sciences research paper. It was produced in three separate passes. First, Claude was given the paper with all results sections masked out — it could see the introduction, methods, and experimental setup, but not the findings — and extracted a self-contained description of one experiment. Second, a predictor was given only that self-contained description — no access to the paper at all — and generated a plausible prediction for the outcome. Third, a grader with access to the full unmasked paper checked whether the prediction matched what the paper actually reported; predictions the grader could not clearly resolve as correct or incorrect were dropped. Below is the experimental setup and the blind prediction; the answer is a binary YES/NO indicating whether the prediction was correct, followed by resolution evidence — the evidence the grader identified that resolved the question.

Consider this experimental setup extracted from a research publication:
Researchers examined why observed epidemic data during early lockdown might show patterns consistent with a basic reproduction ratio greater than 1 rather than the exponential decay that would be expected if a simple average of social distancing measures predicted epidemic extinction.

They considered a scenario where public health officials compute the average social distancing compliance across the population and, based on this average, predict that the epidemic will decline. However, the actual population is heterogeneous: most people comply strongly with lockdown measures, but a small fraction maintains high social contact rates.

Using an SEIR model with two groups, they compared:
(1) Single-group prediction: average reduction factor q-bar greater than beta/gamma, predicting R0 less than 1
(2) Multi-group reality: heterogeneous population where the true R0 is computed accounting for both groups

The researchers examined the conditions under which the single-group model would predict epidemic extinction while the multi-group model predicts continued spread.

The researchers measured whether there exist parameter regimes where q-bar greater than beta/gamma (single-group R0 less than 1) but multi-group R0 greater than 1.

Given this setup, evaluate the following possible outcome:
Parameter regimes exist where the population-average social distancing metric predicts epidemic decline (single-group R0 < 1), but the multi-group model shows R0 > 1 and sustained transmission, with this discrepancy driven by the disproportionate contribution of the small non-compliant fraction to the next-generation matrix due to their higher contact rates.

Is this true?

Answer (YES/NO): YES